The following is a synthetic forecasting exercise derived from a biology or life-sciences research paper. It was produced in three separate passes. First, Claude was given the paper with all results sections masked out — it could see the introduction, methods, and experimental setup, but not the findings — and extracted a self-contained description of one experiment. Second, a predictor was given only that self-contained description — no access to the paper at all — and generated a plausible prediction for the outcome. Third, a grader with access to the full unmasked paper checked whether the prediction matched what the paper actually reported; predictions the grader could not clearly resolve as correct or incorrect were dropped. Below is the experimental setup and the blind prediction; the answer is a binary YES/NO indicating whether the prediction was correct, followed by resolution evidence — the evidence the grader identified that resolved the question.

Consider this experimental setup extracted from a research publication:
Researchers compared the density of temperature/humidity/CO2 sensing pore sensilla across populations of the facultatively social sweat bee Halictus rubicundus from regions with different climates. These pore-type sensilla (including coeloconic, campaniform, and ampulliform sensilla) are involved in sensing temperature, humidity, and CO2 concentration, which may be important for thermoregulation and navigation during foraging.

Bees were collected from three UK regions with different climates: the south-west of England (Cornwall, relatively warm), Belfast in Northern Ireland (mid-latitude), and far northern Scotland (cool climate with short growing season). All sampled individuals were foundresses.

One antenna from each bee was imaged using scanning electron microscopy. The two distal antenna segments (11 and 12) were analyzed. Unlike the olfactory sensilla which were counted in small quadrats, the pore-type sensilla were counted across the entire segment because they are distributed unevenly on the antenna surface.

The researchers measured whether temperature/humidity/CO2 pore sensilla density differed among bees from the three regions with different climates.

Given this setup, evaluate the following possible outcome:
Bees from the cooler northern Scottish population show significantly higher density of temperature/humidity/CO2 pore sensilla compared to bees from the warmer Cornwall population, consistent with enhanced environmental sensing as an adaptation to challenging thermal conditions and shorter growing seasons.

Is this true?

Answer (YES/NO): YES